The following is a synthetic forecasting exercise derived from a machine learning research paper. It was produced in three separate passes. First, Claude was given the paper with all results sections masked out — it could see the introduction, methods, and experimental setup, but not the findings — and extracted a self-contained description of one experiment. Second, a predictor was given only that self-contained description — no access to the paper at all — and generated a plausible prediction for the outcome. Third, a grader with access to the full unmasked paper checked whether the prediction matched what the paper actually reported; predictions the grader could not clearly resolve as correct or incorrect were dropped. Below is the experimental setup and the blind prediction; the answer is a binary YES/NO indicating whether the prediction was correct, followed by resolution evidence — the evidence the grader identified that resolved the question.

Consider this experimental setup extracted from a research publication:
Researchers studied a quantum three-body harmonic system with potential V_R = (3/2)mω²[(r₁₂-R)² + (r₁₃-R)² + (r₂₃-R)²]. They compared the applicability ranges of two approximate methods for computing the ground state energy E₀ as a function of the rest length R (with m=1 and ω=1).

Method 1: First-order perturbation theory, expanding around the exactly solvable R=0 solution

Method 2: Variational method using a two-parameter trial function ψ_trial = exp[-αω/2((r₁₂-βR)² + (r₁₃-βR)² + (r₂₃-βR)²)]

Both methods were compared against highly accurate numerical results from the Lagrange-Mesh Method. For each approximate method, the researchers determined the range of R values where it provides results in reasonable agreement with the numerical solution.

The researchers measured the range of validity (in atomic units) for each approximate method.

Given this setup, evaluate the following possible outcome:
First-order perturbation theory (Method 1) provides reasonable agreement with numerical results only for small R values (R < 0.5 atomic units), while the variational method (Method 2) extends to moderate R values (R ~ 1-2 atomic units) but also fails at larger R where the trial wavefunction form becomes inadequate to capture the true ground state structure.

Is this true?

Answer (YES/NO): NO